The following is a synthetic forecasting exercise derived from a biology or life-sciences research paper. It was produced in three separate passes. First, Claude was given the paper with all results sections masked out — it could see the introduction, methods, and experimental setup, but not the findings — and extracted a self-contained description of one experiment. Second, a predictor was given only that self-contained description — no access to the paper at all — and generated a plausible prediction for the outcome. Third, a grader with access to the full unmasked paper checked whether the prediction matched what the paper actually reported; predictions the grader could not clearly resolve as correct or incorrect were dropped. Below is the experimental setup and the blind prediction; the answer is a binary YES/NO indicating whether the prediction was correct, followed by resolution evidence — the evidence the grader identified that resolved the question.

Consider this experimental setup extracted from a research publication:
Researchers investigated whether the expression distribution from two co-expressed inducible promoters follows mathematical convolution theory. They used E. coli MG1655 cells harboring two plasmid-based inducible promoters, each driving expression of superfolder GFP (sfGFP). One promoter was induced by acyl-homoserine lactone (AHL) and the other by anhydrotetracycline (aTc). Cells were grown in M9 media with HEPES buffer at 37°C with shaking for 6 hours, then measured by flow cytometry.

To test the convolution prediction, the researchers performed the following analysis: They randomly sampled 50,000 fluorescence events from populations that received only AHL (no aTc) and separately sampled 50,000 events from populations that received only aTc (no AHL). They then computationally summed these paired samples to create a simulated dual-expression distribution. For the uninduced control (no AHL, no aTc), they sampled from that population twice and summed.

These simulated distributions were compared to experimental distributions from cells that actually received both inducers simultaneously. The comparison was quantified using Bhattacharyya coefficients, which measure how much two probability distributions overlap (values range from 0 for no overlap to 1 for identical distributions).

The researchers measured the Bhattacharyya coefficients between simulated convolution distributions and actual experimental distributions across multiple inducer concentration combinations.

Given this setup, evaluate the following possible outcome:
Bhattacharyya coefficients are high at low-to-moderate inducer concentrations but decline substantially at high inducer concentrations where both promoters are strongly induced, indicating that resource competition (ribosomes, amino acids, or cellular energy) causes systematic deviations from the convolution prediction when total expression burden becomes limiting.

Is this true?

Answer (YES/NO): NO